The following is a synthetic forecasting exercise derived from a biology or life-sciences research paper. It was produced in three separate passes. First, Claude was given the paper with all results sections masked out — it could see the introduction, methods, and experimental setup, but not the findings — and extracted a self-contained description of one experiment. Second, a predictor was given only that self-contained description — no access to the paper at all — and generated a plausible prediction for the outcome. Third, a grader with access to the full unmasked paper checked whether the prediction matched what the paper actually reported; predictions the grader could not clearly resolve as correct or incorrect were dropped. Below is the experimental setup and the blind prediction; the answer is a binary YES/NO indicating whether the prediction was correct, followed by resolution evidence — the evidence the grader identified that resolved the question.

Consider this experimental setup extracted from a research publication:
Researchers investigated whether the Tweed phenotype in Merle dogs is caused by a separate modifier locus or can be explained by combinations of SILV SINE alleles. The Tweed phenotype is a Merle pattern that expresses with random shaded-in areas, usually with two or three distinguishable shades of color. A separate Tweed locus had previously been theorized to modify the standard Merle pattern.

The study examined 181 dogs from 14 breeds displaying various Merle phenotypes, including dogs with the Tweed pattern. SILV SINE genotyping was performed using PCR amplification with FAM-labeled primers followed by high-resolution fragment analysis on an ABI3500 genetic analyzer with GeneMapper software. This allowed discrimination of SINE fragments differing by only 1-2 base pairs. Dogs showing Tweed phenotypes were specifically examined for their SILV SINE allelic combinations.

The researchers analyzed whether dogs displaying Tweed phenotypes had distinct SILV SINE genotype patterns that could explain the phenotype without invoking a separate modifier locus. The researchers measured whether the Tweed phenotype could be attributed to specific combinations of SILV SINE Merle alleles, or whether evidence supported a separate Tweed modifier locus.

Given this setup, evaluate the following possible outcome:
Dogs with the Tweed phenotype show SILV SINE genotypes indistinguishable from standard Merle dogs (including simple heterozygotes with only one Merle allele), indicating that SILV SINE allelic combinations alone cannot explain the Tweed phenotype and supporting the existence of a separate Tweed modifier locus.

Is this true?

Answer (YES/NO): NO